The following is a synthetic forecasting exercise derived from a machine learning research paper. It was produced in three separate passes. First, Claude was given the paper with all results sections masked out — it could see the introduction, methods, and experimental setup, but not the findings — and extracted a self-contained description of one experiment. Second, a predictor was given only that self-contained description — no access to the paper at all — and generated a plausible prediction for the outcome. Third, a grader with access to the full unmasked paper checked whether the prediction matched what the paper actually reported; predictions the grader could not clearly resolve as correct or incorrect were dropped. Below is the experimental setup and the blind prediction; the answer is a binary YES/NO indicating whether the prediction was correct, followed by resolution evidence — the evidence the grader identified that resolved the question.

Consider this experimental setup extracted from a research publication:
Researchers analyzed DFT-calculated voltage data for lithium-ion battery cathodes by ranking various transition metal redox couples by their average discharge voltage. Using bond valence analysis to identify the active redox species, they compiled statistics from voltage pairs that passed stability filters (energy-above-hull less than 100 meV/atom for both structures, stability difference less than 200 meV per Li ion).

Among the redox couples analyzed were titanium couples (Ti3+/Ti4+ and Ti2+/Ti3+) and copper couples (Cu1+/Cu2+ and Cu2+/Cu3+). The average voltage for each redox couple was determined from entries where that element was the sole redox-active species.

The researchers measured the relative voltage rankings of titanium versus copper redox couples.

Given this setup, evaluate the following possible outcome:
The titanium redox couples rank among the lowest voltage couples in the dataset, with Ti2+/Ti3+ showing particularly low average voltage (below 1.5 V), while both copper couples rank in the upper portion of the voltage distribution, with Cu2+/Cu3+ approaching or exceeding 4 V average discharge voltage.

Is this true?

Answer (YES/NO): NO